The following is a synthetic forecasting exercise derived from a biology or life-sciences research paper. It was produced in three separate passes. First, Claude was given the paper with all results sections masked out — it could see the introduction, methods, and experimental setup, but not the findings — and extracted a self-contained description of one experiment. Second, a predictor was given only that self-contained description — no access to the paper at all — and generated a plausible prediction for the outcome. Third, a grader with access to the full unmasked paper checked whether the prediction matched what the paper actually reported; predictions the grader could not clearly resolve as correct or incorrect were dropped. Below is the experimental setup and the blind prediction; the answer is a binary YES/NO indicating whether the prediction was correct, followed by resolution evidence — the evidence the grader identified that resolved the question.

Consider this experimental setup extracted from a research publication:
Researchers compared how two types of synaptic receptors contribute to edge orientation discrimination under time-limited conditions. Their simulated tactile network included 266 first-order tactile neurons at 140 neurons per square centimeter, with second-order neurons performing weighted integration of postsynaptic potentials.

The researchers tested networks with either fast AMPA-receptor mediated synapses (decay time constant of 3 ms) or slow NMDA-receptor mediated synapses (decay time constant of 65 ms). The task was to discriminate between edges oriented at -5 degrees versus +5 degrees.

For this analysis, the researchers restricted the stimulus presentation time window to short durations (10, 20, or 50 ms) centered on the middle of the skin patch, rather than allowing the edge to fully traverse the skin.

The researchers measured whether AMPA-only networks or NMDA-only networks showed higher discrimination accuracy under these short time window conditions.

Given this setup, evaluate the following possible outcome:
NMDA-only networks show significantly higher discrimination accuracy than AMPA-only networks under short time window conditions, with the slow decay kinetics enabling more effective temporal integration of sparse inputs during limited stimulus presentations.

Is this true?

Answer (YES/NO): NO